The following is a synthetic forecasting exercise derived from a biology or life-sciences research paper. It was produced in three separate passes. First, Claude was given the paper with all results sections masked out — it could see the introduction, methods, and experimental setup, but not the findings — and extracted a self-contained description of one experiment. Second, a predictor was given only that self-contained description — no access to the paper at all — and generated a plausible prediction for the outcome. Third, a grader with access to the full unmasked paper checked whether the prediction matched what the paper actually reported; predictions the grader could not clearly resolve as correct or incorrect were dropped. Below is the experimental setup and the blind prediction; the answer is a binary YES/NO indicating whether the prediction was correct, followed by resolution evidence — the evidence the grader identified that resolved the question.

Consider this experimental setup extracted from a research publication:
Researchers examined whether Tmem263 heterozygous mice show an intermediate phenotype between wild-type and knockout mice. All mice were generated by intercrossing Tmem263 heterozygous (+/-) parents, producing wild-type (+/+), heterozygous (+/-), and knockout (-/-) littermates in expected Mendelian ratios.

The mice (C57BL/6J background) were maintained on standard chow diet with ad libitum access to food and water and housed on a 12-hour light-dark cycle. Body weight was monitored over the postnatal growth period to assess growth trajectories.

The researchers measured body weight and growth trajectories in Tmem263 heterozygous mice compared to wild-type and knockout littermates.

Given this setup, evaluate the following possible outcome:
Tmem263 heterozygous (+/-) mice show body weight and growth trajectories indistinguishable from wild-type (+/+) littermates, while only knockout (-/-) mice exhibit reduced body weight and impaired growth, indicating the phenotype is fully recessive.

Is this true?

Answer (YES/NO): YES